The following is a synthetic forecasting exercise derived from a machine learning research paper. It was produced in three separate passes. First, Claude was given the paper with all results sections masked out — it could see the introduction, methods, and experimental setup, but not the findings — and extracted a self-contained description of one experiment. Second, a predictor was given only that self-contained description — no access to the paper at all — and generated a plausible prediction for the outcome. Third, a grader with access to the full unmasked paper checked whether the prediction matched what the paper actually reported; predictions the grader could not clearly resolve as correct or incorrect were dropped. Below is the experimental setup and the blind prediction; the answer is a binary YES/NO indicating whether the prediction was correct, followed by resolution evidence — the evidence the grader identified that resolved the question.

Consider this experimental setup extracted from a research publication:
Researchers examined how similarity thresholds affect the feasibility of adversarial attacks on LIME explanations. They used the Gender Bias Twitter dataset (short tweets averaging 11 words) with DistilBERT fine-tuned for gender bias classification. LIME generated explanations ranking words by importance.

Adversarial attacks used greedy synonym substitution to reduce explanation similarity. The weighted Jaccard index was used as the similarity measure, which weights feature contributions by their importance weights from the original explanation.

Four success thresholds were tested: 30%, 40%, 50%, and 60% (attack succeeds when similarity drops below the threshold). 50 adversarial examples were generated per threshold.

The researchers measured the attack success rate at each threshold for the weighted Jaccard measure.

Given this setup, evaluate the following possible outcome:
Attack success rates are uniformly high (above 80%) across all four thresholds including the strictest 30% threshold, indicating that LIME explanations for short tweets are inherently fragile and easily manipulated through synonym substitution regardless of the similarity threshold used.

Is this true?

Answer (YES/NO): NO